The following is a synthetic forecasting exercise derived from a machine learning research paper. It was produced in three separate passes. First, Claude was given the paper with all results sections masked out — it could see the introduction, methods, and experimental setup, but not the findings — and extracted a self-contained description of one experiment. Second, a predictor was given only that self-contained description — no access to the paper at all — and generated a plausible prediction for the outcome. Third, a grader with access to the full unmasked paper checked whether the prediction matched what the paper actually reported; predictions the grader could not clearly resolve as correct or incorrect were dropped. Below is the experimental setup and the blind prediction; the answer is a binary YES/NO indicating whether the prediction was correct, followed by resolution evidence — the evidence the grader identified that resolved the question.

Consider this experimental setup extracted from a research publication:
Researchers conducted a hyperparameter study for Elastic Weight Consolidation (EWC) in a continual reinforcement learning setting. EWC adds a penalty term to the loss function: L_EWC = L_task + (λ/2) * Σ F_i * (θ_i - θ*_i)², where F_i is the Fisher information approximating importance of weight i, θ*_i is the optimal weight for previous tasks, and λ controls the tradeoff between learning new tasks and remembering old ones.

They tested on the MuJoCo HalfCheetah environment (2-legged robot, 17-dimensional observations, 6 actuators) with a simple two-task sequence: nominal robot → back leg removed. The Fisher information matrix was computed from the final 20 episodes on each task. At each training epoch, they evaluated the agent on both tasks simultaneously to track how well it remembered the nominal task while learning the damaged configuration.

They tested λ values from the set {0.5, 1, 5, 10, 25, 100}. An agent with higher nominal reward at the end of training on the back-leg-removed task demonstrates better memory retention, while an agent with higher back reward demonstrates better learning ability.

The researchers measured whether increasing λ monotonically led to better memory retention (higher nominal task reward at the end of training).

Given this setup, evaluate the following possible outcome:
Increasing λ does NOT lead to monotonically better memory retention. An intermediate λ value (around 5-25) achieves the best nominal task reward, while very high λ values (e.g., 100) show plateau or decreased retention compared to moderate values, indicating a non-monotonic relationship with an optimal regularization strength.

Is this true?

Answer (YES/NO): YES